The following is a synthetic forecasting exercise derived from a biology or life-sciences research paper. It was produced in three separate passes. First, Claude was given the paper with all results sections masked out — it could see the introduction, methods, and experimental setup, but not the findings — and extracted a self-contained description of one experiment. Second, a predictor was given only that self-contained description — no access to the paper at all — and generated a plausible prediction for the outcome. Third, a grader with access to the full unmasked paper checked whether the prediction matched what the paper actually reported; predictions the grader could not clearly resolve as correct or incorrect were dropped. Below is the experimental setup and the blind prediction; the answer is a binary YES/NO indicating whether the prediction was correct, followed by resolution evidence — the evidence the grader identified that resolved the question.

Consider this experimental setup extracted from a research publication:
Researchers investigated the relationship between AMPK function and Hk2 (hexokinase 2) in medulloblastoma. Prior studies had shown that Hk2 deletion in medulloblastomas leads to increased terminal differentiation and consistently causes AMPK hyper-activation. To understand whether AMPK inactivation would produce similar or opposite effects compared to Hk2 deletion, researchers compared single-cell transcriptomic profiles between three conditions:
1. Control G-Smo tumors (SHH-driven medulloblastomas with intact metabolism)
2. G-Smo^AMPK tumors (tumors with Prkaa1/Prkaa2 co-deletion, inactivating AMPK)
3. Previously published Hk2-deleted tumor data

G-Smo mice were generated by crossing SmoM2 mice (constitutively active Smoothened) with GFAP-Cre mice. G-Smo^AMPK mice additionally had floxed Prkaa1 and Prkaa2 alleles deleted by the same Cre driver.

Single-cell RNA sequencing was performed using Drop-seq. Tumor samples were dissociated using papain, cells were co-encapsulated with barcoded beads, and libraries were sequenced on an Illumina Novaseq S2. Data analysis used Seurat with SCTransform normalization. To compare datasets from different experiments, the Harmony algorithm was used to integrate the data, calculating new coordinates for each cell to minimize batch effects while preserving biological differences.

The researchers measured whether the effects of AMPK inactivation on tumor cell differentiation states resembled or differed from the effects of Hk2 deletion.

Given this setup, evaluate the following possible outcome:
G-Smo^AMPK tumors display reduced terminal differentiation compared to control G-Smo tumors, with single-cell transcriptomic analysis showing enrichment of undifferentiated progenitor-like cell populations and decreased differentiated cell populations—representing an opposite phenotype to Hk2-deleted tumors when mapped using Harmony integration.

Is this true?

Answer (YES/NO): NO